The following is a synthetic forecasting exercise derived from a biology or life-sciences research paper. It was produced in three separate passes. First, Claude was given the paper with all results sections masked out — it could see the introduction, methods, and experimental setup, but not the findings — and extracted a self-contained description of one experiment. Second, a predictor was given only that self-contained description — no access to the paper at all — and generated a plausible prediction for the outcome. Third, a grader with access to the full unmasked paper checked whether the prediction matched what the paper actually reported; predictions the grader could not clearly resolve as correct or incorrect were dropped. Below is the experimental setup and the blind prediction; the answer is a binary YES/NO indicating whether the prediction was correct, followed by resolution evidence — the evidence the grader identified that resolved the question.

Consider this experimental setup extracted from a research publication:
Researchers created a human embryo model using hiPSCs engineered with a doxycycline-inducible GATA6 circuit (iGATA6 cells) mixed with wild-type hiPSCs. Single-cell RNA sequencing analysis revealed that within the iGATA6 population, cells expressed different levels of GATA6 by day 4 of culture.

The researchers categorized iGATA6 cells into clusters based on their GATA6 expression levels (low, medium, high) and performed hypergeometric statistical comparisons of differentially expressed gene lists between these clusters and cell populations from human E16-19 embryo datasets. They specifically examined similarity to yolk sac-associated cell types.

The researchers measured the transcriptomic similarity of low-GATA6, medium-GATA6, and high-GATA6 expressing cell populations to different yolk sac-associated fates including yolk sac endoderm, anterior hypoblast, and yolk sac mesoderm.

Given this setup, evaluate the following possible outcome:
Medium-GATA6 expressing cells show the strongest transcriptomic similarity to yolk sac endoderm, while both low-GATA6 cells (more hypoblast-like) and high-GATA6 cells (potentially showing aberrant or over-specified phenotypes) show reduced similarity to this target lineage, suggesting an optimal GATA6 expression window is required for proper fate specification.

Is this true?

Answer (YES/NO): NO